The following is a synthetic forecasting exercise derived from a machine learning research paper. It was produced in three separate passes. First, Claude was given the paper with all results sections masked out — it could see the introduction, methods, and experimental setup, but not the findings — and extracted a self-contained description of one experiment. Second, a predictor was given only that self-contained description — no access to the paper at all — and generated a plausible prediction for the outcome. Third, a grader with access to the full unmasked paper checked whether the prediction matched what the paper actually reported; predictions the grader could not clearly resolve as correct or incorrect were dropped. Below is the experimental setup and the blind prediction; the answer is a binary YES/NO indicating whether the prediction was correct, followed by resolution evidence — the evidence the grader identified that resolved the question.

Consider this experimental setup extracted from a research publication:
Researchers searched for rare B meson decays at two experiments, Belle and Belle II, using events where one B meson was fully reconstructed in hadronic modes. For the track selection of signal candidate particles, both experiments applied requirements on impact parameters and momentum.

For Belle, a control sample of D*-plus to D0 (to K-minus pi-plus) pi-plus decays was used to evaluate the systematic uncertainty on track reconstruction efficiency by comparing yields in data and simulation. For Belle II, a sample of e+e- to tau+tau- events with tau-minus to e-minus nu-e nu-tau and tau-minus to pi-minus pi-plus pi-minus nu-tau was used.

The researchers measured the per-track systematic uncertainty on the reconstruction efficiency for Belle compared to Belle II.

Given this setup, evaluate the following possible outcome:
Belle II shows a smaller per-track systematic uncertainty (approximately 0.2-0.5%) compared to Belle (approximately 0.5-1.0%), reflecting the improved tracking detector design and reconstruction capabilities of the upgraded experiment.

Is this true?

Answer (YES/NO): NO